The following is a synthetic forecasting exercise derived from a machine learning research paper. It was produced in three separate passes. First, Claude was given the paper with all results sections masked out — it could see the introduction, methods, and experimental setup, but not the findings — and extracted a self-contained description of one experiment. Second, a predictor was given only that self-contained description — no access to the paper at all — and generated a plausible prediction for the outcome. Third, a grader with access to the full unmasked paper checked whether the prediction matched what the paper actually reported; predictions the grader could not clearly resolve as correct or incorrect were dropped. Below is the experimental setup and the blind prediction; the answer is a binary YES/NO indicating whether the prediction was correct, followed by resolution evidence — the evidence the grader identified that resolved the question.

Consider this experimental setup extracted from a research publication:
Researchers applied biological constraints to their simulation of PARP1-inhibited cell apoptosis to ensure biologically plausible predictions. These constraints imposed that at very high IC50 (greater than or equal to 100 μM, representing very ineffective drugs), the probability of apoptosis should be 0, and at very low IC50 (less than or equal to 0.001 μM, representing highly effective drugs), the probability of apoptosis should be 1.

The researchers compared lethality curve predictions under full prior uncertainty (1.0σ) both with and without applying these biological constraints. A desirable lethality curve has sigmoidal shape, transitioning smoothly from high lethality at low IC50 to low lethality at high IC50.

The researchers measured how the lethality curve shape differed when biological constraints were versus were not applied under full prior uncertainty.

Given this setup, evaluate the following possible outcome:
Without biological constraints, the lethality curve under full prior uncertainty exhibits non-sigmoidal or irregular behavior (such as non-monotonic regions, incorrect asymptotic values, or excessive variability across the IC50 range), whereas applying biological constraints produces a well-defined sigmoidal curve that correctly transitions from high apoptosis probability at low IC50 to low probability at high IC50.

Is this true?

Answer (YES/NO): YES